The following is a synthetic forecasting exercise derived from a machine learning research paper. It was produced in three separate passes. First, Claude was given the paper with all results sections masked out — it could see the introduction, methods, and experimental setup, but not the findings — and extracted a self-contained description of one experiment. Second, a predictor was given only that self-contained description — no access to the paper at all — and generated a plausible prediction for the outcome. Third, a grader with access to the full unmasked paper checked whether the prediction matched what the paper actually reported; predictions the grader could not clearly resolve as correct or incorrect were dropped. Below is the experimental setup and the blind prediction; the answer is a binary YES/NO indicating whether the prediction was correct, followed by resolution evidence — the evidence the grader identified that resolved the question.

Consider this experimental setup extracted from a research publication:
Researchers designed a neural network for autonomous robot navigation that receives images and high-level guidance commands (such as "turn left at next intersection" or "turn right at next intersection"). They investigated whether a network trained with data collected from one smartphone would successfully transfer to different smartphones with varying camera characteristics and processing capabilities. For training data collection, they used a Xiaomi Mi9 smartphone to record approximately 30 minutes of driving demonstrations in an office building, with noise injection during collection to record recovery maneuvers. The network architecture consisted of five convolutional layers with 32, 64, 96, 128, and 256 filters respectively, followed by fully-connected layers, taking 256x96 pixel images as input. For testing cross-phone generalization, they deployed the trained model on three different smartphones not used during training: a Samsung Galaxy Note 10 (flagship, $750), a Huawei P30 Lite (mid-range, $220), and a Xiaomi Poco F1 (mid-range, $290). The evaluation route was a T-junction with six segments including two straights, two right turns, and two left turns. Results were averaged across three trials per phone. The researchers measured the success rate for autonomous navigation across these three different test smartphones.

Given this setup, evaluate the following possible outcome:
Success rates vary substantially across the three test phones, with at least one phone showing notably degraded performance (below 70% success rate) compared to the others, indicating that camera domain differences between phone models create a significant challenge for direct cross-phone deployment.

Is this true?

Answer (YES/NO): NO